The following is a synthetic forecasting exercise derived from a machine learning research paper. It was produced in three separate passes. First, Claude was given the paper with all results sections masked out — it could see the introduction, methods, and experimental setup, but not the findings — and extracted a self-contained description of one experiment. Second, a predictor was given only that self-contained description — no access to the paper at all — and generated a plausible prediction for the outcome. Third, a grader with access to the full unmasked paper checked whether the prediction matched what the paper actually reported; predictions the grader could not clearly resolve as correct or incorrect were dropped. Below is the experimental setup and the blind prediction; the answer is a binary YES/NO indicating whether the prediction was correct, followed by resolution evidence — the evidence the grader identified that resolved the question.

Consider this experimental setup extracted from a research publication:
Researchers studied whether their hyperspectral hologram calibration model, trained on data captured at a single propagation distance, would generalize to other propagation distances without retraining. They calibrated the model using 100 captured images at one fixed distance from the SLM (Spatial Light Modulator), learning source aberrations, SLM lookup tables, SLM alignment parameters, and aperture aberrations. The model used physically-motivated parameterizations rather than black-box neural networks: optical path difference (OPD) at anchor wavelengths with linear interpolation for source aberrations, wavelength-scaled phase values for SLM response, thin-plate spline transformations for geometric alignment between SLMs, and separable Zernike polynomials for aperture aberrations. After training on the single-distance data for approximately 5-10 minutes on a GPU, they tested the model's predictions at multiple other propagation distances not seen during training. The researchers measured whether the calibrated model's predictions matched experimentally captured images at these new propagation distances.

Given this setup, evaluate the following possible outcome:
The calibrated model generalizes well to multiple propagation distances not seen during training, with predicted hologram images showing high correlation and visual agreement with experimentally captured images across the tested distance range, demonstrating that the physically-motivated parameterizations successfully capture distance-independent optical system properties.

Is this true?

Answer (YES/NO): YES